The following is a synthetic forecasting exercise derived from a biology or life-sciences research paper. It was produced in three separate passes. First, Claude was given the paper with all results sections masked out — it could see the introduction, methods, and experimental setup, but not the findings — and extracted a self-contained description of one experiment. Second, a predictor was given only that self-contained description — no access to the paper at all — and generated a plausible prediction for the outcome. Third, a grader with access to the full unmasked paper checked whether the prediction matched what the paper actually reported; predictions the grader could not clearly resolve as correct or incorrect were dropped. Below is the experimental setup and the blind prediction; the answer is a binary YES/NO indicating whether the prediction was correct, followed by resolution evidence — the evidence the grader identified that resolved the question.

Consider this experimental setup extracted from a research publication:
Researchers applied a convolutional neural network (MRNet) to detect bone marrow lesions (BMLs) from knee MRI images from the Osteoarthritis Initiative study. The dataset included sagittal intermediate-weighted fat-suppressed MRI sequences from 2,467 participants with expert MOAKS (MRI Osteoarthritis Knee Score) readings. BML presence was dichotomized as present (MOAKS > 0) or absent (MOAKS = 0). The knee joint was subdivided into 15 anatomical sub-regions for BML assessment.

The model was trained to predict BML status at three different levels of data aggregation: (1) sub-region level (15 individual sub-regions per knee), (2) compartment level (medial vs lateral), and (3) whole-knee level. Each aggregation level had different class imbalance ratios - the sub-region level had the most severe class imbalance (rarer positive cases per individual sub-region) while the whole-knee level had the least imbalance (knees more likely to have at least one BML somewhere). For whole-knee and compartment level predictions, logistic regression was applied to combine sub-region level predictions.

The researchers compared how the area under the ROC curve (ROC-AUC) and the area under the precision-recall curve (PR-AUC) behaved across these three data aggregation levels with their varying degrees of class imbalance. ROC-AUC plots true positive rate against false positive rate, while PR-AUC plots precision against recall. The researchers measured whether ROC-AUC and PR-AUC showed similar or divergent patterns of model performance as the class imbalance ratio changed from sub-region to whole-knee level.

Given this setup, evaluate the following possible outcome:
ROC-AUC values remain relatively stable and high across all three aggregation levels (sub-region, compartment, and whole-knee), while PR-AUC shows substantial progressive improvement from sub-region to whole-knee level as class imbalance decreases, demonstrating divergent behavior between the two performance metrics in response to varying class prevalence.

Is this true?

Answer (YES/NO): NO